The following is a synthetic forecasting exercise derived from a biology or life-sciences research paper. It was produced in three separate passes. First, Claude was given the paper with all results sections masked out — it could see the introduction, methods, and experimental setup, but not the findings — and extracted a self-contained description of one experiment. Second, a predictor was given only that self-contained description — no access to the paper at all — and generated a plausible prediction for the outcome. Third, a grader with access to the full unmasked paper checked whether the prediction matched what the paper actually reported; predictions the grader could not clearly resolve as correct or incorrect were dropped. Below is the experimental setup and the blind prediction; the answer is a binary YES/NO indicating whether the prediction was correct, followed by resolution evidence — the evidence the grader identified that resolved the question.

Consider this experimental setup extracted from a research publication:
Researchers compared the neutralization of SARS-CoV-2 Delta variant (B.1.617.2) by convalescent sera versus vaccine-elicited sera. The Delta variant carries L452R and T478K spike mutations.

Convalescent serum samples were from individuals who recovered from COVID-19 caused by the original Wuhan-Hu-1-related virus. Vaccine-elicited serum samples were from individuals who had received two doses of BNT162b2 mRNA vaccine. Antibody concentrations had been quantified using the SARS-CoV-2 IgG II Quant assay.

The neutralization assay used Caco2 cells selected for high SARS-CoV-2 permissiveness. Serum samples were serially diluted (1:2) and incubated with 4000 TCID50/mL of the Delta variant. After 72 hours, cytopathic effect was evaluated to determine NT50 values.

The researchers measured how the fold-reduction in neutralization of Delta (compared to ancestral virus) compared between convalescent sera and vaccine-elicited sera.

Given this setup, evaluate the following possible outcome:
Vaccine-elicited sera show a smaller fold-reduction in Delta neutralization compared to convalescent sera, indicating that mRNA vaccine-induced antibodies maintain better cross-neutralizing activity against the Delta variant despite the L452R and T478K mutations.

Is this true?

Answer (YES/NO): YES